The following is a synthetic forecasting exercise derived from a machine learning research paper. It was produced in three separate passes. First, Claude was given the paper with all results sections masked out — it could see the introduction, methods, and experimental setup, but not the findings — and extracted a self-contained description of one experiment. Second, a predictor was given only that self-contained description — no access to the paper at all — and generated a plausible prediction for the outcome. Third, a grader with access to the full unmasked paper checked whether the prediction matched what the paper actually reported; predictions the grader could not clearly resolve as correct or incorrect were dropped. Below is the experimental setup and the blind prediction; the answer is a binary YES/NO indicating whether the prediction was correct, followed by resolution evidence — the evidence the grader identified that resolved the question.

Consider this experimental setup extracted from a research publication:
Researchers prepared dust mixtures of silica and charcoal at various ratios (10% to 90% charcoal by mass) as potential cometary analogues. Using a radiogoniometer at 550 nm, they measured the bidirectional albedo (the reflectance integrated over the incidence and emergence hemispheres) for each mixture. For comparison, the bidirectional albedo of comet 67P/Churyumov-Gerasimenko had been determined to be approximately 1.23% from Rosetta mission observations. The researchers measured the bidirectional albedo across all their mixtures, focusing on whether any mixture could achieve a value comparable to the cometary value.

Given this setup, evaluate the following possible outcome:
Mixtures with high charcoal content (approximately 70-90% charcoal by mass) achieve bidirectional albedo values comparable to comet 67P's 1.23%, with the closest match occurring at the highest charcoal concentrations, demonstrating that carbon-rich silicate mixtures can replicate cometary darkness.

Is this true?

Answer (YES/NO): NO